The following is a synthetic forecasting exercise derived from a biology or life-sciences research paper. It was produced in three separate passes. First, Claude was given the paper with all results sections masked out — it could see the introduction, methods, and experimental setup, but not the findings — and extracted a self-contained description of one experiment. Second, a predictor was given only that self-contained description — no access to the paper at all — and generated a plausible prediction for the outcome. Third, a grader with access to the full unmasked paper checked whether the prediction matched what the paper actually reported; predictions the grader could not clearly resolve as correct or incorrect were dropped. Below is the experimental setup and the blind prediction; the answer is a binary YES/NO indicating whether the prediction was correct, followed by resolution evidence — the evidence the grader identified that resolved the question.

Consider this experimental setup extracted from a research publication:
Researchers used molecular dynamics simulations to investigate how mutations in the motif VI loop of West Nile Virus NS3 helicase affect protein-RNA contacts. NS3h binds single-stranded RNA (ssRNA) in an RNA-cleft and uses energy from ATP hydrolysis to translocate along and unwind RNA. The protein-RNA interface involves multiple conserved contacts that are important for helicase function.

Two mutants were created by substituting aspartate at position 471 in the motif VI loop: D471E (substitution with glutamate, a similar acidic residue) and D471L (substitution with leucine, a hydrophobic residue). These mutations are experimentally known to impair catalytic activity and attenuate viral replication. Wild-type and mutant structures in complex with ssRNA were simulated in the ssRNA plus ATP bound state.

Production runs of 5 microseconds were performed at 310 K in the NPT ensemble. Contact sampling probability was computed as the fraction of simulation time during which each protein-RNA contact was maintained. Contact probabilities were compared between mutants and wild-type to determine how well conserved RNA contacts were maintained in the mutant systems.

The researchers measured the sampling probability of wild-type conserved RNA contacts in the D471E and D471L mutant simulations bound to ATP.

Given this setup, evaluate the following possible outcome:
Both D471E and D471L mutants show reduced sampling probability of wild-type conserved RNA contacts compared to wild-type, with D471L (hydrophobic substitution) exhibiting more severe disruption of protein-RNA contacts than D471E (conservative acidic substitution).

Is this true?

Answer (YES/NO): NO